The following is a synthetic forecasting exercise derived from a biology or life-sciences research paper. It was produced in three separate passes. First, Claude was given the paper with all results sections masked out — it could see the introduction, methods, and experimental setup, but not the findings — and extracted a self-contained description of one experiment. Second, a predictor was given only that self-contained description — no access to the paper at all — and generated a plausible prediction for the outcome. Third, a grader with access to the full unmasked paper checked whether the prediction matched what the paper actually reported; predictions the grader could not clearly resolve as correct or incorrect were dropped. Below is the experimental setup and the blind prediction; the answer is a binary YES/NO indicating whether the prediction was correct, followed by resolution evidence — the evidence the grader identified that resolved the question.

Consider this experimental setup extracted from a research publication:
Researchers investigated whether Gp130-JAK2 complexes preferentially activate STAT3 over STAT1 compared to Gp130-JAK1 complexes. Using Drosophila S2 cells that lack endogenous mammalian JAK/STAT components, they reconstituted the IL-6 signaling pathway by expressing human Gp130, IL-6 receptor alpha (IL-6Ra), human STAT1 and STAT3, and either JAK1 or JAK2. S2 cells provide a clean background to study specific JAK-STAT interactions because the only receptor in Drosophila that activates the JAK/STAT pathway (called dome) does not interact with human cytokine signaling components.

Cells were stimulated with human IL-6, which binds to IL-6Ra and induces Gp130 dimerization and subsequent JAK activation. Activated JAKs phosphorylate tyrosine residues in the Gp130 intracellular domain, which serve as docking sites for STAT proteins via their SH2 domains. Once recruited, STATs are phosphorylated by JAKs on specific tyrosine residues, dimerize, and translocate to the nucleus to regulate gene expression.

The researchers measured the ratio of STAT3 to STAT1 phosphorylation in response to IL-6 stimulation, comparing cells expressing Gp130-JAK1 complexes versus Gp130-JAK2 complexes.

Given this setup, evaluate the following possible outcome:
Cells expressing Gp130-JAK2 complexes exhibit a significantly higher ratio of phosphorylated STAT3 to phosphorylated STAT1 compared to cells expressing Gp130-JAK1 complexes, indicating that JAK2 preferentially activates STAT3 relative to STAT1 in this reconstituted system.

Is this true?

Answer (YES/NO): YES